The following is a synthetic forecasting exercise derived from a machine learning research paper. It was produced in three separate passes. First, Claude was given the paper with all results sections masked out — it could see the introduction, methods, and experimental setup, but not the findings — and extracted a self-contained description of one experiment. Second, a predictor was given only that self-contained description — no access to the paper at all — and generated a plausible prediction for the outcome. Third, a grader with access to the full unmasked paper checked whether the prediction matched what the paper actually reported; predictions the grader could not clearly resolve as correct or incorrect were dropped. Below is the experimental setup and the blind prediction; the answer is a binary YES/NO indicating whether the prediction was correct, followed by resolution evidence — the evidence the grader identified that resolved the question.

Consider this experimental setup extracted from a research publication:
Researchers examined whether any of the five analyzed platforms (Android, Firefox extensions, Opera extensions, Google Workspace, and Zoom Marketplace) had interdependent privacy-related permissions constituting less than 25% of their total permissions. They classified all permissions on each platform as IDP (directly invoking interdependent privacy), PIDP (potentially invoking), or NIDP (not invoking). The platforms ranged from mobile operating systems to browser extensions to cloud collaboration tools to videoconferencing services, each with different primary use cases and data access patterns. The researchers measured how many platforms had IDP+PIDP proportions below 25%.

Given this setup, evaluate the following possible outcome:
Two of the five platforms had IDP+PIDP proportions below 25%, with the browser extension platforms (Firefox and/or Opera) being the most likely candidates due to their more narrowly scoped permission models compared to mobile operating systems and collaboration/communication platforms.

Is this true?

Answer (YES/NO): NO